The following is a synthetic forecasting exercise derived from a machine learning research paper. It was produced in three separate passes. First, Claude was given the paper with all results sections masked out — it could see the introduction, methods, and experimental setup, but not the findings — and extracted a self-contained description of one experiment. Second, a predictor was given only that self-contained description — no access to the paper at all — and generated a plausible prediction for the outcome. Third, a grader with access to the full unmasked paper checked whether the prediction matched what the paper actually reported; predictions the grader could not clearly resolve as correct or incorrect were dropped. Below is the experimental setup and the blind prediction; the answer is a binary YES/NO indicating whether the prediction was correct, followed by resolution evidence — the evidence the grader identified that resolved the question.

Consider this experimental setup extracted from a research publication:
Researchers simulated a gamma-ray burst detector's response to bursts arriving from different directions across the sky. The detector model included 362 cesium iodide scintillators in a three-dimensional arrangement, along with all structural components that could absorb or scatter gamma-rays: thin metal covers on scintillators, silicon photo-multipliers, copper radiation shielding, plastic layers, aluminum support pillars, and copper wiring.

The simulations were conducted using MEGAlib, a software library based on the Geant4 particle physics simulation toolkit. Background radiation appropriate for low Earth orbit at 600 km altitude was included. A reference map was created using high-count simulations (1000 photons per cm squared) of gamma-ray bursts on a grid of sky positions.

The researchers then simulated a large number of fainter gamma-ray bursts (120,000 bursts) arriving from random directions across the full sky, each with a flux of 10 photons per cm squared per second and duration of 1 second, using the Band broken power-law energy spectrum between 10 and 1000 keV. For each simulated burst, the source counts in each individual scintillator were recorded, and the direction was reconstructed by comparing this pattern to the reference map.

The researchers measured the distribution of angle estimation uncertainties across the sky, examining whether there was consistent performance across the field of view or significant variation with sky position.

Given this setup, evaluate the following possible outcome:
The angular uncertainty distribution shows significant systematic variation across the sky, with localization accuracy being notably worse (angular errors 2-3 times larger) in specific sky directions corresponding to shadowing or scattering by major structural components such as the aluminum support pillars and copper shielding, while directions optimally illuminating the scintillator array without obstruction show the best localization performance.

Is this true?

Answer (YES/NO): NO